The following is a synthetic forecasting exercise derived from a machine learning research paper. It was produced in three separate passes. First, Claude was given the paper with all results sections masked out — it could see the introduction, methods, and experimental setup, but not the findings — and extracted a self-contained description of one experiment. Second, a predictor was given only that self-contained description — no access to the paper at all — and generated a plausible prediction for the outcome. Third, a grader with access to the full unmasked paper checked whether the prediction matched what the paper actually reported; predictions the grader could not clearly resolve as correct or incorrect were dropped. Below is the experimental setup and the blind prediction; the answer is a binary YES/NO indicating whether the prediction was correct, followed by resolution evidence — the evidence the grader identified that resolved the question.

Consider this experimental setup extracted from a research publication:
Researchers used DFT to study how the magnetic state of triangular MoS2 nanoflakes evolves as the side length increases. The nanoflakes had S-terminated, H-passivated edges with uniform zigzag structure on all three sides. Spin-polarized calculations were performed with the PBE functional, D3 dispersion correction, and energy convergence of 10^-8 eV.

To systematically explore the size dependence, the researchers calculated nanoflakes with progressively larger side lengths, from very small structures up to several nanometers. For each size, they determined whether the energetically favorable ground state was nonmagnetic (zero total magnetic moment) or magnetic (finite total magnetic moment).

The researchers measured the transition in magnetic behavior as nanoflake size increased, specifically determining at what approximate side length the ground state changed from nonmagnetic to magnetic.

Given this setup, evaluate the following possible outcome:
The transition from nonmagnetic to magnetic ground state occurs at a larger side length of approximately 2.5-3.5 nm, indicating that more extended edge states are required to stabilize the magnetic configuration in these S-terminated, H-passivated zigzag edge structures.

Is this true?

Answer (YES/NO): NO